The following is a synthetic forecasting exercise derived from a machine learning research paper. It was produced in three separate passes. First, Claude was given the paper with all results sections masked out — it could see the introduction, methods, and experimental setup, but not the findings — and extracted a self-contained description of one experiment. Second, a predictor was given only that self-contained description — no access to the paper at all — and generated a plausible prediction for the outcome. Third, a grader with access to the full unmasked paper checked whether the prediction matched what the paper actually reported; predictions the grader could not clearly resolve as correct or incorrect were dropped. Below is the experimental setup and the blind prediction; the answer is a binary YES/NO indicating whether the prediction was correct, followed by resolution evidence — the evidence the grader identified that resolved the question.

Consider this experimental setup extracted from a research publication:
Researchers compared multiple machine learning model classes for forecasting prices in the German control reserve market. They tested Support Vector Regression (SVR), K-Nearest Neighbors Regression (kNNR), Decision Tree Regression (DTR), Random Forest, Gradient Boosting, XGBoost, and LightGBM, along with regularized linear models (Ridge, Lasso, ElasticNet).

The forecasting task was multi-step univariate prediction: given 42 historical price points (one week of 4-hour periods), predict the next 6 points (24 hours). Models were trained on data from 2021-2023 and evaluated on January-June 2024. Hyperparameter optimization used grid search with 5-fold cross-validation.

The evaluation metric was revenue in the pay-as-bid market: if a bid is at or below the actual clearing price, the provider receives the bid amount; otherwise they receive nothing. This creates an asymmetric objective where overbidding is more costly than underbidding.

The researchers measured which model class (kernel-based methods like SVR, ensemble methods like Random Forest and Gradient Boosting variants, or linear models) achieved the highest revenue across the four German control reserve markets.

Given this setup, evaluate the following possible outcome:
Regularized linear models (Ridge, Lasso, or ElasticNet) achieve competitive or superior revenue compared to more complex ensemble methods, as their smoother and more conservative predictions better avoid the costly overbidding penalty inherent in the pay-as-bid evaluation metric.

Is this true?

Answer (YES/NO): NO